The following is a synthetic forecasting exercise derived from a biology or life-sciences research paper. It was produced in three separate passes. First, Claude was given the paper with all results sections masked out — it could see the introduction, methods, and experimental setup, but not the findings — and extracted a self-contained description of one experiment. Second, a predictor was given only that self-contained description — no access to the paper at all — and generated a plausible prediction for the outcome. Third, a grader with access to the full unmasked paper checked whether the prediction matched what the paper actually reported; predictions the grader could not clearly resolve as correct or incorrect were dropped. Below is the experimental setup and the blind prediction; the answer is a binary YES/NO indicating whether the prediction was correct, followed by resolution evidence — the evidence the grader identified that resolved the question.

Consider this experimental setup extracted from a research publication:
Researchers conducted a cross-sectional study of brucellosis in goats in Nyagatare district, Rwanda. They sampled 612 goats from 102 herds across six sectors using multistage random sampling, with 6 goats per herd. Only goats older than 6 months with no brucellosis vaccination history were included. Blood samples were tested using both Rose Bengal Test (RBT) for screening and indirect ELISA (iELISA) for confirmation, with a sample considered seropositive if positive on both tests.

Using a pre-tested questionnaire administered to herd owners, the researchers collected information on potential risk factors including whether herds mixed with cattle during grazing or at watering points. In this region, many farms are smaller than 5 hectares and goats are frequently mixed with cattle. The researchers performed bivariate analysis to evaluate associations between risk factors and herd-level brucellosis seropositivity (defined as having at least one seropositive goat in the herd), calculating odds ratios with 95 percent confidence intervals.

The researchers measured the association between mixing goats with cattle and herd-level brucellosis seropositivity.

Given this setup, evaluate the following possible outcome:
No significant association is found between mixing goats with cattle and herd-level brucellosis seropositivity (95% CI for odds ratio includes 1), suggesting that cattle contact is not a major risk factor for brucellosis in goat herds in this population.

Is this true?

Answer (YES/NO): NO